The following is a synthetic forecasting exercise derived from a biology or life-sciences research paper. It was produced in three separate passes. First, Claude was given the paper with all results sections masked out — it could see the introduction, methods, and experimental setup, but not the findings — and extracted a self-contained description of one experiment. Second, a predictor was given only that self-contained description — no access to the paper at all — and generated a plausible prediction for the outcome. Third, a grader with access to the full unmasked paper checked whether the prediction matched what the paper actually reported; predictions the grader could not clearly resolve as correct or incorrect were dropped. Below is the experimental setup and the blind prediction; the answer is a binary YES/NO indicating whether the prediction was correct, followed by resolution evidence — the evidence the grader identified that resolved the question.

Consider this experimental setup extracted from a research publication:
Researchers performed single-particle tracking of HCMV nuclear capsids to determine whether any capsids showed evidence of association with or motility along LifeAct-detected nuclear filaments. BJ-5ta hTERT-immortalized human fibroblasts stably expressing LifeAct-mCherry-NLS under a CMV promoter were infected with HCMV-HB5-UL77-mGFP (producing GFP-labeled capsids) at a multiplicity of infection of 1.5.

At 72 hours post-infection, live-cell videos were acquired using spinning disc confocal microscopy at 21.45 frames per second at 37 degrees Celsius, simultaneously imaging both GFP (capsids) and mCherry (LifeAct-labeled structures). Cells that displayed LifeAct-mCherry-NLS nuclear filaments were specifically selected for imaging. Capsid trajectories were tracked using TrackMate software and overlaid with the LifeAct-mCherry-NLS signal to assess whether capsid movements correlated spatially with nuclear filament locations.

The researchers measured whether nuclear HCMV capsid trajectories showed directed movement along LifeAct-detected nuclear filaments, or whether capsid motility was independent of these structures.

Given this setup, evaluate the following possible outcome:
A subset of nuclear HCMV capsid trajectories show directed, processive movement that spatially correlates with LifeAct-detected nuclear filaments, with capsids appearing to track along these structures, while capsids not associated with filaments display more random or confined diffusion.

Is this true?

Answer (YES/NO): NO